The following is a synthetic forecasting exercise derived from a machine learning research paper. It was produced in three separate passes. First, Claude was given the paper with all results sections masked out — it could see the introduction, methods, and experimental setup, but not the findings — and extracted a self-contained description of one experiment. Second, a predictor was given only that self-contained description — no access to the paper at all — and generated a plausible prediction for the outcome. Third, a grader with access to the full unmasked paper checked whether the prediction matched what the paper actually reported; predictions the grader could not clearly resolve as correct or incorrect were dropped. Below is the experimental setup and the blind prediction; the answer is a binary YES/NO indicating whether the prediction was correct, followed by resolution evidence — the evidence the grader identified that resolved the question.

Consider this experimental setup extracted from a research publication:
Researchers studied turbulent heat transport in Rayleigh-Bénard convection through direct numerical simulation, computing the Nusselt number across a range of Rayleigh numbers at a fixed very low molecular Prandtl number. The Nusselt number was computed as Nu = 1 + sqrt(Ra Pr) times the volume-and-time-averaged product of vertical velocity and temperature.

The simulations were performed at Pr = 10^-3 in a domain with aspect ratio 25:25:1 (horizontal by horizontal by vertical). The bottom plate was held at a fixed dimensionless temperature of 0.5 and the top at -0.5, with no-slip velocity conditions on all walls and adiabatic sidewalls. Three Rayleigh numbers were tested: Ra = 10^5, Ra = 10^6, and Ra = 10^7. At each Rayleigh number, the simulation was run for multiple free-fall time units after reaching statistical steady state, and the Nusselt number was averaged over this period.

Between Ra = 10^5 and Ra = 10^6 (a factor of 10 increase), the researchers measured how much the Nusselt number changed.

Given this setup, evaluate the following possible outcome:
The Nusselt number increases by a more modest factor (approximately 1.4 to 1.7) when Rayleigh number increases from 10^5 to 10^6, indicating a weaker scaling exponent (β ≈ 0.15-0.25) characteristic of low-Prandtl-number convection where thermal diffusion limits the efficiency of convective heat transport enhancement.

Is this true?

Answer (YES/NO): NO